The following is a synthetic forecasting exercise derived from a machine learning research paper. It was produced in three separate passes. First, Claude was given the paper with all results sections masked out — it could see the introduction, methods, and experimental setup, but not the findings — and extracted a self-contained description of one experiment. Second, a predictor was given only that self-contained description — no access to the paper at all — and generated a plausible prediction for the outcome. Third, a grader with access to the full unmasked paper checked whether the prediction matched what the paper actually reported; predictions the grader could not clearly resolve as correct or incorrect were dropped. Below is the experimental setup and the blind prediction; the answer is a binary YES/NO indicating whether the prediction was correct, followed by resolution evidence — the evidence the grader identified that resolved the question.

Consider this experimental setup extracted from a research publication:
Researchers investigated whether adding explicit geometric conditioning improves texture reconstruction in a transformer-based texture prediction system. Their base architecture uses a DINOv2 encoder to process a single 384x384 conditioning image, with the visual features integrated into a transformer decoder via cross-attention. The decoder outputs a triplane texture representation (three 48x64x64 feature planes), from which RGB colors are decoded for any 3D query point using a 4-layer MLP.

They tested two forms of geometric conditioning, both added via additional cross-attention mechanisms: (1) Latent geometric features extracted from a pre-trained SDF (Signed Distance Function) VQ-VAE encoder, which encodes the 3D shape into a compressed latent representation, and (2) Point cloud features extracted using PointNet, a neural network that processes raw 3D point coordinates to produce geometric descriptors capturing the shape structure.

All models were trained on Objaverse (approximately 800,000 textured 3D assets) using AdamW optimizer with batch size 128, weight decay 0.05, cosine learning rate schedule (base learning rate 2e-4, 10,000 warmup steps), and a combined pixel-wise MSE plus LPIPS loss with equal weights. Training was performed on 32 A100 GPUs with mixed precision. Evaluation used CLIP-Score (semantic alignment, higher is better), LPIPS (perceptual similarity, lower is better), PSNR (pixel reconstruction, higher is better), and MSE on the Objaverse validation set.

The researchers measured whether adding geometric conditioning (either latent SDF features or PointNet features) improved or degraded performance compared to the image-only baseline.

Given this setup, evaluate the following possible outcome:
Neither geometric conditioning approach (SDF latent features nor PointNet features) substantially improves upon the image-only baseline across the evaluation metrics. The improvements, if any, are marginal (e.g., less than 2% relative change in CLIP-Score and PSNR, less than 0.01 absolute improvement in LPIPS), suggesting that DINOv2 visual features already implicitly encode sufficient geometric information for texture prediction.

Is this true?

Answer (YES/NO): NO